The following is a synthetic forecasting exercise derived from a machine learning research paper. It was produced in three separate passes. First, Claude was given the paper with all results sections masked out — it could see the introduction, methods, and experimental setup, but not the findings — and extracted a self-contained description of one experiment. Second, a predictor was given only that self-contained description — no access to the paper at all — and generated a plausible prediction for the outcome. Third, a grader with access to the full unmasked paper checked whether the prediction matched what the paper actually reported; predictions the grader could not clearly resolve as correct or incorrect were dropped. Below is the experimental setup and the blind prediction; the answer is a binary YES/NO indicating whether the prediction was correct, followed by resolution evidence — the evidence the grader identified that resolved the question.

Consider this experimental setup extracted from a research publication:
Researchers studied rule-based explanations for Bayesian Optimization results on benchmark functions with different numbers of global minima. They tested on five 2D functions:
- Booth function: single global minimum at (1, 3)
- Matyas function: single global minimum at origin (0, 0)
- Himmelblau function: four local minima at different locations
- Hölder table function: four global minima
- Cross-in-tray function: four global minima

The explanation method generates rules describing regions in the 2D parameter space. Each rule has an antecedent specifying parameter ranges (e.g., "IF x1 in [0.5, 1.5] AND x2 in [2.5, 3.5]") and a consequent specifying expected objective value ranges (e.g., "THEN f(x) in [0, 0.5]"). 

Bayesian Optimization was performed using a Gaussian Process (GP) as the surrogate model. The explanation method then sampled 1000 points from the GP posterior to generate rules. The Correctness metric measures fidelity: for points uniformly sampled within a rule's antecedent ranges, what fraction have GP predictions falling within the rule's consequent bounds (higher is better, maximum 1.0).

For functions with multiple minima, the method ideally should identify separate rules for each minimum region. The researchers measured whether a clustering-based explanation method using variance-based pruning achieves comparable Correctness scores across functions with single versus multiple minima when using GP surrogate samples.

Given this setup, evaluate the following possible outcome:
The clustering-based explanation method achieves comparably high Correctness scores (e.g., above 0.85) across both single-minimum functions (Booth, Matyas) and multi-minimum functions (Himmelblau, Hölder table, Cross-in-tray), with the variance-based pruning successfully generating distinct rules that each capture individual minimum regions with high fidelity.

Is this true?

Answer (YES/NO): YES